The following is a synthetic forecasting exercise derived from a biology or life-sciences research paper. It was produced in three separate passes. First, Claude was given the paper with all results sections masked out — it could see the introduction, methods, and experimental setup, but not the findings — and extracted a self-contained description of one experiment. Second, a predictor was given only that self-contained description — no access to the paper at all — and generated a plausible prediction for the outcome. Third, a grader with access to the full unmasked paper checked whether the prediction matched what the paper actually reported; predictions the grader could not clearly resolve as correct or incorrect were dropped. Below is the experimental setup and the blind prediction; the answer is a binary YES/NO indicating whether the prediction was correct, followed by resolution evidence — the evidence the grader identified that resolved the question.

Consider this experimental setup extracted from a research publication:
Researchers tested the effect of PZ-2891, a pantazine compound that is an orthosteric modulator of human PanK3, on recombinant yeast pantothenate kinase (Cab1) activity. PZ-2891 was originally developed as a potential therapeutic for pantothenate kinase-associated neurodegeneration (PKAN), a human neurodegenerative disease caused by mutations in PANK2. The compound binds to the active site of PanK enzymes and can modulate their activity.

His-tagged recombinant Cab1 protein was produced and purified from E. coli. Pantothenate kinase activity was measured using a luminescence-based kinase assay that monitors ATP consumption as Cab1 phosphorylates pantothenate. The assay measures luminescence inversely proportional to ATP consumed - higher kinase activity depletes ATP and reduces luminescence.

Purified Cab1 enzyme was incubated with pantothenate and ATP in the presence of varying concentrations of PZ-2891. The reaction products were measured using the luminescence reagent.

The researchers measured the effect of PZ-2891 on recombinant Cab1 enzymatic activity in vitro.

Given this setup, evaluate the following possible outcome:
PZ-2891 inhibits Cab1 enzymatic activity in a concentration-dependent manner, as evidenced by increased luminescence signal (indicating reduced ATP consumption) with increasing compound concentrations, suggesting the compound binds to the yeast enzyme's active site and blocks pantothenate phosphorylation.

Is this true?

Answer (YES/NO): NO